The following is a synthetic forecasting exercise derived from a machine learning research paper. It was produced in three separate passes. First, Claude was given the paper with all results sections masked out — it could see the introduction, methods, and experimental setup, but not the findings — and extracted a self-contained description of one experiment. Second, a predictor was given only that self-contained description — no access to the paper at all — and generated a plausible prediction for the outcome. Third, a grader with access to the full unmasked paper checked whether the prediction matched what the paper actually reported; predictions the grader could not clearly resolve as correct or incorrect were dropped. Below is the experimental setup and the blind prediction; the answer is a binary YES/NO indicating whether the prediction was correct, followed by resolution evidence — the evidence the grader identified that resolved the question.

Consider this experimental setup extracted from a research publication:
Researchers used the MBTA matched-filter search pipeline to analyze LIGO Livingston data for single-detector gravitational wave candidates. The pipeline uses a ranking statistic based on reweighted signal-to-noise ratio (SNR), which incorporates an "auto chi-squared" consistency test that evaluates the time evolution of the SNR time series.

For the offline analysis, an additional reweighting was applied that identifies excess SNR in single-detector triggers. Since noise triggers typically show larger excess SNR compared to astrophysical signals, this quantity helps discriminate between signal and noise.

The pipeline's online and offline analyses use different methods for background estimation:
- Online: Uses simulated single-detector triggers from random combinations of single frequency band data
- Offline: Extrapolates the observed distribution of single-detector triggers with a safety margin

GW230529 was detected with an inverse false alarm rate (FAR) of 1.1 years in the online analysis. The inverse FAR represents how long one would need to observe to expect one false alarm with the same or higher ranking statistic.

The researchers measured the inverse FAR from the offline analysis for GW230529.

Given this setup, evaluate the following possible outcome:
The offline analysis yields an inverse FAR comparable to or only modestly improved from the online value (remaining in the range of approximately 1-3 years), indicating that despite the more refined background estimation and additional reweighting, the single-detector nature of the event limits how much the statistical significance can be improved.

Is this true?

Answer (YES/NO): NO